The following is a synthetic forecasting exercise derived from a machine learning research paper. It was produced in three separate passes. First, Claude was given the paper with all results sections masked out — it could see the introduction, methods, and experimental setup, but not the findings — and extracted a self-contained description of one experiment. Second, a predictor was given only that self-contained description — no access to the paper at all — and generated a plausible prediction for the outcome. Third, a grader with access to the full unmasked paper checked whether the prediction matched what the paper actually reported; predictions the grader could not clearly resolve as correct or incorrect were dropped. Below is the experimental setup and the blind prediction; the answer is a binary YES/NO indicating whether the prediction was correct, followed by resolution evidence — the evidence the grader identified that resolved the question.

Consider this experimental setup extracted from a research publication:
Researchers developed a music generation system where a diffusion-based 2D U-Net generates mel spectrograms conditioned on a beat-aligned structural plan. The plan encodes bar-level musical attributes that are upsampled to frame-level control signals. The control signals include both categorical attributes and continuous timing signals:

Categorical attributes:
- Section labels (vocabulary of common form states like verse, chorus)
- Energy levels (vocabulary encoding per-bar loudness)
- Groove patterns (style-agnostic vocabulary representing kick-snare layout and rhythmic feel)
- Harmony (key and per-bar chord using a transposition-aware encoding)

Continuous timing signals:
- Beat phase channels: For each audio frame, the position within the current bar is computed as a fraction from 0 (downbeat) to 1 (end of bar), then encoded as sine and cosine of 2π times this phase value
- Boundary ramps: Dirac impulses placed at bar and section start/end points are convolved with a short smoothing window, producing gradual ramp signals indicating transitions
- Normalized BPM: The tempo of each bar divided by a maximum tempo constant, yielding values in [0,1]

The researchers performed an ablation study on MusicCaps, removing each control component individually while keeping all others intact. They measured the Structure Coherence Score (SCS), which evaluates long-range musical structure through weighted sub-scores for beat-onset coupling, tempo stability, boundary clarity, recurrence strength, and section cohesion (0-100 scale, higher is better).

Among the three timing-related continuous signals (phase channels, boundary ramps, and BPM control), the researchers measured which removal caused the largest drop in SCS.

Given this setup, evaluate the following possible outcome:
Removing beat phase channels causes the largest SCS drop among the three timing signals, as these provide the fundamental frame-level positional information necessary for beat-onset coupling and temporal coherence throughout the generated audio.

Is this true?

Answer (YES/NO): NO